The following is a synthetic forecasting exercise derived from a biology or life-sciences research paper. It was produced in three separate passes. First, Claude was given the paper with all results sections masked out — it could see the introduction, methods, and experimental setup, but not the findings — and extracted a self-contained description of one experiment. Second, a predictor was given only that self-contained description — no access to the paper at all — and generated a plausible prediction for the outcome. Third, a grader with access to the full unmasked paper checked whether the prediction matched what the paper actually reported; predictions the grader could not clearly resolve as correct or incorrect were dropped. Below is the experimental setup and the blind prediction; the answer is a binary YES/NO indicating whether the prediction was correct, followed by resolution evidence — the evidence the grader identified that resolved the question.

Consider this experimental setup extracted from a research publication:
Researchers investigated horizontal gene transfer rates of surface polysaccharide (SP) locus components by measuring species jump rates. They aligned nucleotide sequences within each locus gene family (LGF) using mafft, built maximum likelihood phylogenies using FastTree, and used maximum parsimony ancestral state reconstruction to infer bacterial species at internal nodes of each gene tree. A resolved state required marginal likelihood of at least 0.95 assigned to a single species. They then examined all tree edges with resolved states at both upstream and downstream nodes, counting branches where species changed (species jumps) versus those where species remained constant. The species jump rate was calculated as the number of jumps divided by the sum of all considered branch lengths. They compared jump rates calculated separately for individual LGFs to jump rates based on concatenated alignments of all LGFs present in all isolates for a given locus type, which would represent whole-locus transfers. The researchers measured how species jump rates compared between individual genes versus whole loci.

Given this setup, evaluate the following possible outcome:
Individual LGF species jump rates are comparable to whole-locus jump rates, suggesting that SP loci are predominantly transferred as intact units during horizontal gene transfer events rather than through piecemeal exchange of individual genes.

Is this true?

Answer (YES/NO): NO